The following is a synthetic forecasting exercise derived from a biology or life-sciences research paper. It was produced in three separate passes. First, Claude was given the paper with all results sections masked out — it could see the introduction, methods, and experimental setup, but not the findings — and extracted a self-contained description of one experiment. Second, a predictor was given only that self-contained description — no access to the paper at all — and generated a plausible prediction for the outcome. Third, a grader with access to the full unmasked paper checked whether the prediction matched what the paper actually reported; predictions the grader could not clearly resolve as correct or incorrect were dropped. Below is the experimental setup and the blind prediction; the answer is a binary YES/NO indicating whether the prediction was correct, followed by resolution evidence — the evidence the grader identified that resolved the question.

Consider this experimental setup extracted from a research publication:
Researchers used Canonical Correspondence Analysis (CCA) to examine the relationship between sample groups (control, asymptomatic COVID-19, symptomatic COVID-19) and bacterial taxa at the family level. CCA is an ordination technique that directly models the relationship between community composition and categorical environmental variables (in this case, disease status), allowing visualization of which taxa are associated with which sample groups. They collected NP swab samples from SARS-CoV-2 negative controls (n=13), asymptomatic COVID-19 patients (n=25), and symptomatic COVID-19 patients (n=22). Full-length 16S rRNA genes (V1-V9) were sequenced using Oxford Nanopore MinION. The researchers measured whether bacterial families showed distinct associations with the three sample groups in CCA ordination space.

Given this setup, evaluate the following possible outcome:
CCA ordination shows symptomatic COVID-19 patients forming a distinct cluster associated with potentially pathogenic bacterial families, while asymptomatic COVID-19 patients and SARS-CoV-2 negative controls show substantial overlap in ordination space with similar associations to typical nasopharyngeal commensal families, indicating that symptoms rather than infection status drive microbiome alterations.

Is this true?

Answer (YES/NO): NO